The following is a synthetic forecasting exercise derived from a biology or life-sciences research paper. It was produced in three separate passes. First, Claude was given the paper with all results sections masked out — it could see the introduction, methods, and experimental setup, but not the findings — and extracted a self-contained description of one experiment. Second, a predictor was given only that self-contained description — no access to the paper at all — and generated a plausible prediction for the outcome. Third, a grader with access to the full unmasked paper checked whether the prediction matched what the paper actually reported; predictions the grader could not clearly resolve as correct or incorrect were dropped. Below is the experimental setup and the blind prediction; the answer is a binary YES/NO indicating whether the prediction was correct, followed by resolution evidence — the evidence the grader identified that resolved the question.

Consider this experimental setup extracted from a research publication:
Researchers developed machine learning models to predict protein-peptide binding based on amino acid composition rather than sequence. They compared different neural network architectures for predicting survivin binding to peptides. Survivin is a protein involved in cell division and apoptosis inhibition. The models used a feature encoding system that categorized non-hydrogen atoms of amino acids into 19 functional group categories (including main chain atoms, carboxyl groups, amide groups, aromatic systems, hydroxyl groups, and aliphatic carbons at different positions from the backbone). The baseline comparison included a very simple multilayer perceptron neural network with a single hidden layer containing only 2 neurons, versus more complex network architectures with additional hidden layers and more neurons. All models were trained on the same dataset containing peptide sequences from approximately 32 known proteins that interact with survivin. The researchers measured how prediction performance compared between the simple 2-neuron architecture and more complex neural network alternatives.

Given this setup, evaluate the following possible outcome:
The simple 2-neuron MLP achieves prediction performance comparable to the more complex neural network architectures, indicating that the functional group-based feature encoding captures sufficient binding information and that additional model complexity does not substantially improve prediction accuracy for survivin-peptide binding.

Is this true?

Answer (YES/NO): NO